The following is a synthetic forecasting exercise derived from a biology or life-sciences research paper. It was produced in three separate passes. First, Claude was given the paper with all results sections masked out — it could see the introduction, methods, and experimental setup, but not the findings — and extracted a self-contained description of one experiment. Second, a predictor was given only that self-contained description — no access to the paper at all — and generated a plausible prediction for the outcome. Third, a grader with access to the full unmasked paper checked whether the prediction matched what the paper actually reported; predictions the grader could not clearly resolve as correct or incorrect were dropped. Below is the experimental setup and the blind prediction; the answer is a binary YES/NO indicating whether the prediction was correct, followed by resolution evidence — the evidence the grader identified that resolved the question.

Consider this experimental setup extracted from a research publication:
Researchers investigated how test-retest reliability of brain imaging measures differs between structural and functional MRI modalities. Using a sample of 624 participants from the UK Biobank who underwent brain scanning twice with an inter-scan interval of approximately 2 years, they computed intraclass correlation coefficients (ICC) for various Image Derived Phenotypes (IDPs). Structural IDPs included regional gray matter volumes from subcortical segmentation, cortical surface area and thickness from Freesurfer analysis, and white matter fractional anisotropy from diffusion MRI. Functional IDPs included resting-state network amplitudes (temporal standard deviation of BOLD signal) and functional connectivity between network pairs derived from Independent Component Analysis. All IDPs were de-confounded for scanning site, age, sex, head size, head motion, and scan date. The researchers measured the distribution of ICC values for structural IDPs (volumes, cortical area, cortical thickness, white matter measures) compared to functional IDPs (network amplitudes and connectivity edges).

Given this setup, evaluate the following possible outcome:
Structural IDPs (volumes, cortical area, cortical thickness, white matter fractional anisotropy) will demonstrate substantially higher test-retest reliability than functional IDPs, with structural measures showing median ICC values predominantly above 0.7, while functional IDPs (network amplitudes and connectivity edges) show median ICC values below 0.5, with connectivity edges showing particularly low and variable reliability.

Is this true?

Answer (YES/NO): NO